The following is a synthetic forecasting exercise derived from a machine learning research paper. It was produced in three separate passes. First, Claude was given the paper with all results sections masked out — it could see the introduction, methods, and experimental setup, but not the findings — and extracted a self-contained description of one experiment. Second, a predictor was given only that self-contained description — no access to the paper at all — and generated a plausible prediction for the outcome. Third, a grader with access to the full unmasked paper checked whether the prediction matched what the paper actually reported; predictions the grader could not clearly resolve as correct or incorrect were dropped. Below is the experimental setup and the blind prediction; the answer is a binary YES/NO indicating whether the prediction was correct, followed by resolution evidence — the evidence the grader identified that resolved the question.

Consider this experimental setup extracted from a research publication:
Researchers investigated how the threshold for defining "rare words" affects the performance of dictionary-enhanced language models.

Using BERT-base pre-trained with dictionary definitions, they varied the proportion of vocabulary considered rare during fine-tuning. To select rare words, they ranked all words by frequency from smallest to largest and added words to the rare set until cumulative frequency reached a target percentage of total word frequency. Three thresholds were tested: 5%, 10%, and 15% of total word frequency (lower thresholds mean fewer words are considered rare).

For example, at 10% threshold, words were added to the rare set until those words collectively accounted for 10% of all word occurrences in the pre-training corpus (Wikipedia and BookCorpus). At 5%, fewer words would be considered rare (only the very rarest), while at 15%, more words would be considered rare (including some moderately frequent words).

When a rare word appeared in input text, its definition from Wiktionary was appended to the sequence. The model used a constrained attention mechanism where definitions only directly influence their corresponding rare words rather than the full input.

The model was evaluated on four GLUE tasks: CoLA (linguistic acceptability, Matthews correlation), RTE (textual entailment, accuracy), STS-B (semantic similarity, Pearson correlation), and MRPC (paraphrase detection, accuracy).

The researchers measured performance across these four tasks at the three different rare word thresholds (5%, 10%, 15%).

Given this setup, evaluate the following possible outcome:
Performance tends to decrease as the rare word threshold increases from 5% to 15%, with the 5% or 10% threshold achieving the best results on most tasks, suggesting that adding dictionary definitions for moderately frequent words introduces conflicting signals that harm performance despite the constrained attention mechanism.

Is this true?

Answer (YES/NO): NO